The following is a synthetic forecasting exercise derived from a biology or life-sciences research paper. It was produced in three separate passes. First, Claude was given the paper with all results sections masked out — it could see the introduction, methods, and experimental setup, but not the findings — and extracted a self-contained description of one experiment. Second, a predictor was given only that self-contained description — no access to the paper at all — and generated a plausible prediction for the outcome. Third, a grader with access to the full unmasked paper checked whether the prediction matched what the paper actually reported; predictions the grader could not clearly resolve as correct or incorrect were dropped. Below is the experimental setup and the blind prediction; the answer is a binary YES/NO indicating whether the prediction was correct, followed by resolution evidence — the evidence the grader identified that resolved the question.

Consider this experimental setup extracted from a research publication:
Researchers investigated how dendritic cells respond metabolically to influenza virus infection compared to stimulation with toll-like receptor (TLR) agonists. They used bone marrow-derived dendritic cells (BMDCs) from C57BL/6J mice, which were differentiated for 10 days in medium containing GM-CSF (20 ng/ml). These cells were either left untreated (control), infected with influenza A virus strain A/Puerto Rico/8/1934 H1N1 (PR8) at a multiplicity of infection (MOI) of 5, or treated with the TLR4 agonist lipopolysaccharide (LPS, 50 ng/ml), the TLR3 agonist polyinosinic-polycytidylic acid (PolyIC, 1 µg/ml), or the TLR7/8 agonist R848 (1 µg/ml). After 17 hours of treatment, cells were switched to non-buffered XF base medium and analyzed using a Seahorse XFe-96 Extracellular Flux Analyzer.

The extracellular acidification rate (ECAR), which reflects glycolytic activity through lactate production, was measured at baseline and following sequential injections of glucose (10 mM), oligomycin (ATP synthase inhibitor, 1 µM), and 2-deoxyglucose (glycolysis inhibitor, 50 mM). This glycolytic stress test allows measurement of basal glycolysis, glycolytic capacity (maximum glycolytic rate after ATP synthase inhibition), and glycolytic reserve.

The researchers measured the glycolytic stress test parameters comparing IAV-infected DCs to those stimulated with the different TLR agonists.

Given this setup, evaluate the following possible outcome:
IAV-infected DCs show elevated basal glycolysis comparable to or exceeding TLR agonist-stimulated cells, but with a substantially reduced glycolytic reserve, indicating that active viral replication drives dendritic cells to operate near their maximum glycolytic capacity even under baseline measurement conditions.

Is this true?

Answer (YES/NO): NO